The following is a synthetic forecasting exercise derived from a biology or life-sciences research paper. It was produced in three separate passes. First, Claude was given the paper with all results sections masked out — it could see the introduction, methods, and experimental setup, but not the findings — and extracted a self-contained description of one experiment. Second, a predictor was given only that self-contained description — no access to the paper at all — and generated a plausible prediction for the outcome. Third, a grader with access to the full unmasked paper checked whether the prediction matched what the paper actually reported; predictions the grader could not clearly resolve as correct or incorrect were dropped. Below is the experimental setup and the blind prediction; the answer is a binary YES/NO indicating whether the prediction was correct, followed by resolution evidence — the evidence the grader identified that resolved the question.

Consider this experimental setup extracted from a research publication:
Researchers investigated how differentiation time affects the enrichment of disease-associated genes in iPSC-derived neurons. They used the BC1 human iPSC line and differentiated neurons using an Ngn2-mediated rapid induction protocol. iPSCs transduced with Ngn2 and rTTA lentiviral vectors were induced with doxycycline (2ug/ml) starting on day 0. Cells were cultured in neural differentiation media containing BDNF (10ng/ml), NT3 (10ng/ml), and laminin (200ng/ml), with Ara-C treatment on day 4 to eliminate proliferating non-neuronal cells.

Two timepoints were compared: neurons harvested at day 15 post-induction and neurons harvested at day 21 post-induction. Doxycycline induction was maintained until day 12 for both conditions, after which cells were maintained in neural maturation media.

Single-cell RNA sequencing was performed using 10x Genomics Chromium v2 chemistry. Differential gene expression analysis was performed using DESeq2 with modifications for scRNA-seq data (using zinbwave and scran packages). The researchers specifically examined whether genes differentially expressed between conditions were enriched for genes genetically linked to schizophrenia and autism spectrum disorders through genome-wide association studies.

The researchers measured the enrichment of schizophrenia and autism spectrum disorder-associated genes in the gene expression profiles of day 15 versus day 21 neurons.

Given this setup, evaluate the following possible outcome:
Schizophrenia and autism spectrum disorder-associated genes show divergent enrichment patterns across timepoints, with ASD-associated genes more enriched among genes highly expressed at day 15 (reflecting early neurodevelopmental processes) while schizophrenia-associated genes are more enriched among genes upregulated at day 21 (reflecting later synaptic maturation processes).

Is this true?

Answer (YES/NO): NO